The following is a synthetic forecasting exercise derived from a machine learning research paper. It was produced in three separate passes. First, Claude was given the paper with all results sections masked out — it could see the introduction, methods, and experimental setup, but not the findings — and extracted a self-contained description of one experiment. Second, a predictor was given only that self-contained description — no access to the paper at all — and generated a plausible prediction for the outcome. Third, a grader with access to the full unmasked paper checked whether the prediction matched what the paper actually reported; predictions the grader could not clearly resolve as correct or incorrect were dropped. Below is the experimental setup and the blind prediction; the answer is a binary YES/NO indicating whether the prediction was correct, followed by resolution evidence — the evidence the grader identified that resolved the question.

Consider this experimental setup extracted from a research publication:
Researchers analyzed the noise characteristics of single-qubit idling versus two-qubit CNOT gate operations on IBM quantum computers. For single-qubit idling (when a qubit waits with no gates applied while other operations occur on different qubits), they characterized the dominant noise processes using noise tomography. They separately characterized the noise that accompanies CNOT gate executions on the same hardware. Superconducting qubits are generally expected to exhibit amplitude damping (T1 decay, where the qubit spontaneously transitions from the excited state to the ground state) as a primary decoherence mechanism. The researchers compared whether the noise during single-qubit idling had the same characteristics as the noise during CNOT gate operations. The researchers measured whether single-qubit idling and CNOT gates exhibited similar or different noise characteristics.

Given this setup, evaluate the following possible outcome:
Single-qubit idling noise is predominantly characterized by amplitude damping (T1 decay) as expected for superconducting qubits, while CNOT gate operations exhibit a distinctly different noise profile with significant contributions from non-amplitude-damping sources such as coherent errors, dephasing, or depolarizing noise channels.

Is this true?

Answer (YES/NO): YES